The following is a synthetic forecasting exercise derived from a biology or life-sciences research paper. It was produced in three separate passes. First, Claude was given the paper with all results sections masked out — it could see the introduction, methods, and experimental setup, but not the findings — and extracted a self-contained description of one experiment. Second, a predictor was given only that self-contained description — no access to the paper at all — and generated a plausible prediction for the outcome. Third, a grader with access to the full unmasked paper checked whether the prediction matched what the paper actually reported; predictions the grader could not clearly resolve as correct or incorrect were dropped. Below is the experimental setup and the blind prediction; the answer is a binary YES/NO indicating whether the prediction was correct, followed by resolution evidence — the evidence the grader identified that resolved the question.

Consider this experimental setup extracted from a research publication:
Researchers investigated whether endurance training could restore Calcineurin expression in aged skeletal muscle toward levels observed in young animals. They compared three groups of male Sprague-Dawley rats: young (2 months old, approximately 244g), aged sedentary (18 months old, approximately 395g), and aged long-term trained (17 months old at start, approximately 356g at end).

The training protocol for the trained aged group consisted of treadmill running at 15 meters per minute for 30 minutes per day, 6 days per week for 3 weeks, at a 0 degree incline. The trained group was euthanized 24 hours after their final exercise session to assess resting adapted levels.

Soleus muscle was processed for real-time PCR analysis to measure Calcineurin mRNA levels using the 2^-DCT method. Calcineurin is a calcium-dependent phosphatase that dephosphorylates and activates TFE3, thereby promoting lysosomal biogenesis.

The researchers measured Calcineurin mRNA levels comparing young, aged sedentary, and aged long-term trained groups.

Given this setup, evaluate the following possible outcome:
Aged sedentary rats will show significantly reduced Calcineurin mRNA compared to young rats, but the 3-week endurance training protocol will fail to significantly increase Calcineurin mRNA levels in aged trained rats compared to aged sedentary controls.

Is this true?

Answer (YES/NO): NO